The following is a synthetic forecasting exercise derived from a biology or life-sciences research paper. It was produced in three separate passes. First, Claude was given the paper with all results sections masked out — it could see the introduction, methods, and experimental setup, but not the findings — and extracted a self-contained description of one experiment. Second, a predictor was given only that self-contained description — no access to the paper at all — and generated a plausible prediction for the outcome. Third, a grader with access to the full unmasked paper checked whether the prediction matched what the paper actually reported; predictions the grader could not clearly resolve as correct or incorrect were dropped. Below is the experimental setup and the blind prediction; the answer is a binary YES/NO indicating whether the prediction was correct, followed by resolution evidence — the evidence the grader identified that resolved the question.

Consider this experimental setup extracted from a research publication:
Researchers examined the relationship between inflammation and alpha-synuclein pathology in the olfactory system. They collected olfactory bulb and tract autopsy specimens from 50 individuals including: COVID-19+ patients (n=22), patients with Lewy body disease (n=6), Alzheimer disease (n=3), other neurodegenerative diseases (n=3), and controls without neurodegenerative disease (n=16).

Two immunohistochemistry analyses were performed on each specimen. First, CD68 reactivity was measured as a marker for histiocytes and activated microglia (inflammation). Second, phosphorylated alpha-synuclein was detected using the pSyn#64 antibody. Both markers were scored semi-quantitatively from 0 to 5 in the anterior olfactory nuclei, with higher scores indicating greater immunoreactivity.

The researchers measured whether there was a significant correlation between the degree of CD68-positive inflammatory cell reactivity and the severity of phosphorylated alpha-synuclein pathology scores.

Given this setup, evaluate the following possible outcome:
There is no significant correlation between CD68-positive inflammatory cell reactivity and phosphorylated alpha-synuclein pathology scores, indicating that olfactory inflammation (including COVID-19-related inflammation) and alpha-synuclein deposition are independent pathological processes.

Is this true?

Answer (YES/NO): YES